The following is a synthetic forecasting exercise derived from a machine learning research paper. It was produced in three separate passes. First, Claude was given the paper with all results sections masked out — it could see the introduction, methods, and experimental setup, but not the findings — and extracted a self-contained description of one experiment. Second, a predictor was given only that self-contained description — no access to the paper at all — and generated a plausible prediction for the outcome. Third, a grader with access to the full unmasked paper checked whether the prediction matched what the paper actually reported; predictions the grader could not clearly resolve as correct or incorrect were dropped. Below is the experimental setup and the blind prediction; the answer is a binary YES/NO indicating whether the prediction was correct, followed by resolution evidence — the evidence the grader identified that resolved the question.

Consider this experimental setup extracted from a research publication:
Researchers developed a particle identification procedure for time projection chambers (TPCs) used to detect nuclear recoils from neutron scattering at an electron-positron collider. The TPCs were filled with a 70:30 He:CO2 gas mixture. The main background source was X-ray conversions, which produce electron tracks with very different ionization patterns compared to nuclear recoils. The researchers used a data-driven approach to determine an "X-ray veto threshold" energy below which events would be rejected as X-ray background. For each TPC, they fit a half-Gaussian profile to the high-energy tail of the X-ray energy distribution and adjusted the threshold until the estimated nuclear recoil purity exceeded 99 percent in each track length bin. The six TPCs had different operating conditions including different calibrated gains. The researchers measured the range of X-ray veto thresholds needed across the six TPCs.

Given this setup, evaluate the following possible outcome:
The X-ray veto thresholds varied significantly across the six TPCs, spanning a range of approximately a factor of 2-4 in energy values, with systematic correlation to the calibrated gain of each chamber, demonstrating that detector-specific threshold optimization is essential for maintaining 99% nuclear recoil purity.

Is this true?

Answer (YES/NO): NO